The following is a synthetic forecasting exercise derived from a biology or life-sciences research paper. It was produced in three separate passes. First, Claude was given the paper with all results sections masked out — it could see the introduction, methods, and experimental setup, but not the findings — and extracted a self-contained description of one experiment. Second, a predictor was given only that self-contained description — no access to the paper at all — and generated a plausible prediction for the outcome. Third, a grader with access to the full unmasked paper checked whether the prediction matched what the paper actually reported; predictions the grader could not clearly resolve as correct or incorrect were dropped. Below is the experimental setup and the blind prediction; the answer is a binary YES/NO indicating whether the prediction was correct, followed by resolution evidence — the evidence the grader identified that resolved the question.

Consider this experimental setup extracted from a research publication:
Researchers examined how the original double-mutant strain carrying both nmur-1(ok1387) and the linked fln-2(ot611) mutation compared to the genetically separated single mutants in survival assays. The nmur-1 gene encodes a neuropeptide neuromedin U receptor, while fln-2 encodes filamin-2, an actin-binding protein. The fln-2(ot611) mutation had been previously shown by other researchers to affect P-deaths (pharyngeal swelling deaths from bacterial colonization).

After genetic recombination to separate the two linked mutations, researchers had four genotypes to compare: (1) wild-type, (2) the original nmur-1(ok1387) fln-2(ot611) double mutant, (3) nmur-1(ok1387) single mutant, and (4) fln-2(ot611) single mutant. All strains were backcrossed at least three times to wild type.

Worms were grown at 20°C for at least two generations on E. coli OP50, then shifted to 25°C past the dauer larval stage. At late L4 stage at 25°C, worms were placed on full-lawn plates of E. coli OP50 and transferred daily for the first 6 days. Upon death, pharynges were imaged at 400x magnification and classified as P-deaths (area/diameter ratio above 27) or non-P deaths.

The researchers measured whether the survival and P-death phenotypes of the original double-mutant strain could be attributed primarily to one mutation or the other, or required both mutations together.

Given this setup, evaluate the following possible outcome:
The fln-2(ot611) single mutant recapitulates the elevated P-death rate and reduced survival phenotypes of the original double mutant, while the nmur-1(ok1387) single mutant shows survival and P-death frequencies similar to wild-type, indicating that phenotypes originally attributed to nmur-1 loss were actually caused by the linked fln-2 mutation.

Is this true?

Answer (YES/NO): NO